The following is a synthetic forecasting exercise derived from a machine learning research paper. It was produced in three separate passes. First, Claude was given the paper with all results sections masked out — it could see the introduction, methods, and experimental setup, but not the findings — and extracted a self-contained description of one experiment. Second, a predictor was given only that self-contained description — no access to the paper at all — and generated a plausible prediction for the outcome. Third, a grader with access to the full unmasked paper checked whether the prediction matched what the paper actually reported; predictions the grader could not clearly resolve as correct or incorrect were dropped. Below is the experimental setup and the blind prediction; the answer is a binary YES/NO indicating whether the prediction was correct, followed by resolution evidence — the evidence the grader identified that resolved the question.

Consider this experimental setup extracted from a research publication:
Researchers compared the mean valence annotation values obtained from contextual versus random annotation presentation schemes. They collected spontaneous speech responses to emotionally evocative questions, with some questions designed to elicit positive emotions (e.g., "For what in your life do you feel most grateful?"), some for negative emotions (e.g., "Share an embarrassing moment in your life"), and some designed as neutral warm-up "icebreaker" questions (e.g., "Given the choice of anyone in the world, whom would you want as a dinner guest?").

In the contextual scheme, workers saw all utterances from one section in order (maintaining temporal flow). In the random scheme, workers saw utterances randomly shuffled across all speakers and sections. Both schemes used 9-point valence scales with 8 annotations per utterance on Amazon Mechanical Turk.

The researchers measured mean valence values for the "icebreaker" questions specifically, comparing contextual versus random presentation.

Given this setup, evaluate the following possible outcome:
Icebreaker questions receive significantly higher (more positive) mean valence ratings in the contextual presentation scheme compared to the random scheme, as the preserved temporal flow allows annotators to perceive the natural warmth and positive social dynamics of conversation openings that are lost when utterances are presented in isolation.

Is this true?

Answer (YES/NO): YES